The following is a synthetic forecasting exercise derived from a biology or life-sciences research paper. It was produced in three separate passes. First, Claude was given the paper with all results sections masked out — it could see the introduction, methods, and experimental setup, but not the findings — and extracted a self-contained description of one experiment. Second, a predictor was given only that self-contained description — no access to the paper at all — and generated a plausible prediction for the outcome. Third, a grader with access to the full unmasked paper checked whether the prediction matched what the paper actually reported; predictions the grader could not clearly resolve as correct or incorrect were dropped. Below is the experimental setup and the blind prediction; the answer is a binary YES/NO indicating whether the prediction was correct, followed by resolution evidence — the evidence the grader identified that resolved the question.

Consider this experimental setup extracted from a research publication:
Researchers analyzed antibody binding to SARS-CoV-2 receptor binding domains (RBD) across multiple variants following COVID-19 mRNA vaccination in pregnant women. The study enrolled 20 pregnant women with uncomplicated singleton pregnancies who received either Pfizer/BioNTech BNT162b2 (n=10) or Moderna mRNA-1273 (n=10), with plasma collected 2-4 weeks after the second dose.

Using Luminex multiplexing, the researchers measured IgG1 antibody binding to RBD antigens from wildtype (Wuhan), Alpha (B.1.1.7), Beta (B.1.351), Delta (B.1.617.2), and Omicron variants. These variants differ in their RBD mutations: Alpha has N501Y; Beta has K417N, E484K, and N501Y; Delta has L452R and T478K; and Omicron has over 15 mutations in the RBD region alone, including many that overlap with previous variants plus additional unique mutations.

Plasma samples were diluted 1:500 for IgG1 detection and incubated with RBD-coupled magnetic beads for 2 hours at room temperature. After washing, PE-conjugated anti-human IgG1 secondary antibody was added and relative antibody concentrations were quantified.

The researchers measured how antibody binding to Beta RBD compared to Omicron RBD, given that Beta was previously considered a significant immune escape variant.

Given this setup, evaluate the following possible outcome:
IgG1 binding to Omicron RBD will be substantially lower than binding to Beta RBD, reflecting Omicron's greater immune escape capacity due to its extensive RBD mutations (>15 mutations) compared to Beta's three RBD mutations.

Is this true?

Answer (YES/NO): YES